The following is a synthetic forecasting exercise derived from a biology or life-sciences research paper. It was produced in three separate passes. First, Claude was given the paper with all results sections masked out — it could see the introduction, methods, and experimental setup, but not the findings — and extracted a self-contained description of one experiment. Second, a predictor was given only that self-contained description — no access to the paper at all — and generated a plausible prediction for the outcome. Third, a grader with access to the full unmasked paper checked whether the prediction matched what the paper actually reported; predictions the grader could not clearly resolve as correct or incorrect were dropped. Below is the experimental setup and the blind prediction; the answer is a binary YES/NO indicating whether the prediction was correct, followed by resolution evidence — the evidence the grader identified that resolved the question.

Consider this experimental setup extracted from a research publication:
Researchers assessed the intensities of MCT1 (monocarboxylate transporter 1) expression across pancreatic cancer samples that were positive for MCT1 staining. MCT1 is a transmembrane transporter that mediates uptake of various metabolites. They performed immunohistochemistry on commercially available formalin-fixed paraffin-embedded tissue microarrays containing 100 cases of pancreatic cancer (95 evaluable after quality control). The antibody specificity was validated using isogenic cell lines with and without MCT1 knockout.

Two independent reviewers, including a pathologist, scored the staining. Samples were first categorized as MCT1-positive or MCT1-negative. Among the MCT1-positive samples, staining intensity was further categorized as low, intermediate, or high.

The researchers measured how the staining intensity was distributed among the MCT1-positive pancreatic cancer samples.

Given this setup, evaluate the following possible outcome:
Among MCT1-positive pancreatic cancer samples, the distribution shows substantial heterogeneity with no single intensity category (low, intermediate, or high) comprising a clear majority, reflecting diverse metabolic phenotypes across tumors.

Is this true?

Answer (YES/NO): NO